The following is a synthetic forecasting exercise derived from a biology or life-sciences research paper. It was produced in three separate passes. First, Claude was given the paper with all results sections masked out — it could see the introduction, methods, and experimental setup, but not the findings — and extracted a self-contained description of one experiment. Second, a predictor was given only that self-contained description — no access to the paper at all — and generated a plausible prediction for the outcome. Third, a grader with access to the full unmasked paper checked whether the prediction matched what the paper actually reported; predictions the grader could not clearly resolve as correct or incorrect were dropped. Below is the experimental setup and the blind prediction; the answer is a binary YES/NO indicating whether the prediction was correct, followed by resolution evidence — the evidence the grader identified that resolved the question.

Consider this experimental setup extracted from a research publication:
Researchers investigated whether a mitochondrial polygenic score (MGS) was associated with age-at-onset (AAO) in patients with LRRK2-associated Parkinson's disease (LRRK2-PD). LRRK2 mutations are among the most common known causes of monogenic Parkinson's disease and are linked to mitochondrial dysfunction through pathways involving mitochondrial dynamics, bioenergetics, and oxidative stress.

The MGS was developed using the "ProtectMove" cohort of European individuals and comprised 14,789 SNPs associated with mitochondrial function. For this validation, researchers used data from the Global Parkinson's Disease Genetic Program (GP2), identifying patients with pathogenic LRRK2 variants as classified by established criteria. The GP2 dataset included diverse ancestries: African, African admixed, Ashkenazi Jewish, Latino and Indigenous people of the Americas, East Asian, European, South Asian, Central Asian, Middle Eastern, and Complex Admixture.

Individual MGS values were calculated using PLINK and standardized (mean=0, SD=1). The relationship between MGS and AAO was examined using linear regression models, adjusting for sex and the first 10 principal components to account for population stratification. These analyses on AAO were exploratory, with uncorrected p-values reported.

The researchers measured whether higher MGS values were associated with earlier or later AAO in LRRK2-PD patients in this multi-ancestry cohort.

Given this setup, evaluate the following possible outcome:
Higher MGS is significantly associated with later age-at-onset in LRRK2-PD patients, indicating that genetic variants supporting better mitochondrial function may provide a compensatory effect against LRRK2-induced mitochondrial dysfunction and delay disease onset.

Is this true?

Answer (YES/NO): NO